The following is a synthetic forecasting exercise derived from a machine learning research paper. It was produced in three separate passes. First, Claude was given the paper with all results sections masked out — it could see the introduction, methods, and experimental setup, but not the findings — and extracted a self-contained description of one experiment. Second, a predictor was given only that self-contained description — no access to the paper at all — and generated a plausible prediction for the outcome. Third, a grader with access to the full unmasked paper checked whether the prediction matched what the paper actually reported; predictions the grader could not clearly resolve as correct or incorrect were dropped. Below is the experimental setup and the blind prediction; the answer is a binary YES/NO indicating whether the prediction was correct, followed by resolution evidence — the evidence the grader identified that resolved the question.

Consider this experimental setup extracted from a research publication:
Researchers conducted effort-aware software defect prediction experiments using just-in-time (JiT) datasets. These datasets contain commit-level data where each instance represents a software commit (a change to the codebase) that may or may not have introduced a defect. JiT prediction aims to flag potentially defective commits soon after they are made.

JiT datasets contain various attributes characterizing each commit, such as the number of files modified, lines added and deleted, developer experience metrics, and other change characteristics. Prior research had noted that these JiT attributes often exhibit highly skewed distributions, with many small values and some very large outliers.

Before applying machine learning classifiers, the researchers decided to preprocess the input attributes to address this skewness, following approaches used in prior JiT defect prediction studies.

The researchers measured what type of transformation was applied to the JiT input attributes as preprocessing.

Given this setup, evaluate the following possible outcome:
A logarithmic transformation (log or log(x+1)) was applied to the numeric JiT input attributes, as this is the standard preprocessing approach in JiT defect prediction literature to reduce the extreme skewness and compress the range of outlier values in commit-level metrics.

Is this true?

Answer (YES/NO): YES